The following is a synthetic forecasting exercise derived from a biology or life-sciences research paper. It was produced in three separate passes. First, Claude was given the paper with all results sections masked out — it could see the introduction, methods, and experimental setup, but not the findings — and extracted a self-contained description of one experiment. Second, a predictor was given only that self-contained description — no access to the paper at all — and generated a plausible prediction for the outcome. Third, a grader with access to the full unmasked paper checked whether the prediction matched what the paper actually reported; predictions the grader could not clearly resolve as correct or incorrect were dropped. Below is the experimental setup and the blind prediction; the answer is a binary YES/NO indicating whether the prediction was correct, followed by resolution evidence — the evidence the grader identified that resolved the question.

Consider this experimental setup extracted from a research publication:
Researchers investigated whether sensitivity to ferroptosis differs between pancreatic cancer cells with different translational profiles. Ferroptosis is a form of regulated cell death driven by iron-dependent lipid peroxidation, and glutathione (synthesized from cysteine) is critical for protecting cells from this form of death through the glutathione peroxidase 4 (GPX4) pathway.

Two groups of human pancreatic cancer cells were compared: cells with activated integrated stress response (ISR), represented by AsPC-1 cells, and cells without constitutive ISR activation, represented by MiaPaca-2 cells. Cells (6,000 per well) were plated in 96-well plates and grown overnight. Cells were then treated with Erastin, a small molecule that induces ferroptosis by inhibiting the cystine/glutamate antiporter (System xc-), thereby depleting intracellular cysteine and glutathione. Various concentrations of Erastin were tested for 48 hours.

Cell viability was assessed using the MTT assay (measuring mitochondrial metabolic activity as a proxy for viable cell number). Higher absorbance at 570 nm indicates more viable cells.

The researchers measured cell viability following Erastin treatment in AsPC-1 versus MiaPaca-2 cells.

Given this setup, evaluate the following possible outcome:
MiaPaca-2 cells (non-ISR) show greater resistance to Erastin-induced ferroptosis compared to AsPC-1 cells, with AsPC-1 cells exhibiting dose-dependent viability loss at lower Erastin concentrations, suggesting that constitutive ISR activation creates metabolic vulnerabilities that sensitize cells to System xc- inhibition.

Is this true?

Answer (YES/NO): YES